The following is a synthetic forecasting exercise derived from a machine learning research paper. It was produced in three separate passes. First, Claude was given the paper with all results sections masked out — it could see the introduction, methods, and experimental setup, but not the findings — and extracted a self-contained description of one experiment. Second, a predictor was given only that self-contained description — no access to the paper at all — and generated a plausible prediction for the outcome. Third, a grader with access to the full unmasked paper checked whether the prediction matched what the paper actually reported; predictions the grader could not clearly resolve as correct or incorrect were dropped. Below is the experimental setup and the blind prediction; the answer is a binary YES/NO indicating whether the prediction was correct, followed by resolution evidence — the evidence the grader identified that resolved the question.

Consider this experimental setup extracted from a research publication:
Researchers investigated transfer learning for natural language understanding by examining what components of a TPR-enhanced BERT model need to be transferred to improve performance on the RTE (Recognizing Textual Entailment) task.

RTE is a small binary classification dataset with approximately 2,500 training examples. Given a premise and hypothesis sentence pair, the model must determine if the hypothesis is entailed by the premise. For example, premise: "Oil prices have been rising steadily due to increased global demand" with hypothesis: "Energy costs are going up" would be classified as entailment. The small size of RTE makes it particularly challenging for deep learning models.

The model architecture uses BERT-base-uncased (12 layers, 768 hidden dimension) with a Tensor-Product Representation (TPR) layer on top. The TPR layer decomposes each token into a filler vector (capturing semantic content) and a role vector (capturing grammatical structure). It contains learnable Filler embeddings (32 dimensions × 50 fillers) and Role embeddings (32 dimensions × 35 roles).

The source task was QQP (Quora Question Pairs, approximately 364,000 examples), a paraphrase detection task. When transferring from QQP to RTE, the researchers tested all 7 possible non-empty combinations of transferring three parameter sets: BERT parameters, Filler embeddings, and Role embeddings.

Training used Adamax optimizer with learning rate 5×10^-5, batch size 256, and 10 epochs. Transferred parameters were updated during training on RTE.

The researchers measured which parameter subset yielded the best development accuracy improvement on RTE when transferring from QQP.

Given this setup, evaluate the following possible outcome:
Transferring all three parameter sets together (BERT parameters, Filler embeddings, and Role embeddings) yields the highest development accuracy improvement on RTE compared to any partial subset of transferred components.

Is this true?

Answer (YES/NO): NO